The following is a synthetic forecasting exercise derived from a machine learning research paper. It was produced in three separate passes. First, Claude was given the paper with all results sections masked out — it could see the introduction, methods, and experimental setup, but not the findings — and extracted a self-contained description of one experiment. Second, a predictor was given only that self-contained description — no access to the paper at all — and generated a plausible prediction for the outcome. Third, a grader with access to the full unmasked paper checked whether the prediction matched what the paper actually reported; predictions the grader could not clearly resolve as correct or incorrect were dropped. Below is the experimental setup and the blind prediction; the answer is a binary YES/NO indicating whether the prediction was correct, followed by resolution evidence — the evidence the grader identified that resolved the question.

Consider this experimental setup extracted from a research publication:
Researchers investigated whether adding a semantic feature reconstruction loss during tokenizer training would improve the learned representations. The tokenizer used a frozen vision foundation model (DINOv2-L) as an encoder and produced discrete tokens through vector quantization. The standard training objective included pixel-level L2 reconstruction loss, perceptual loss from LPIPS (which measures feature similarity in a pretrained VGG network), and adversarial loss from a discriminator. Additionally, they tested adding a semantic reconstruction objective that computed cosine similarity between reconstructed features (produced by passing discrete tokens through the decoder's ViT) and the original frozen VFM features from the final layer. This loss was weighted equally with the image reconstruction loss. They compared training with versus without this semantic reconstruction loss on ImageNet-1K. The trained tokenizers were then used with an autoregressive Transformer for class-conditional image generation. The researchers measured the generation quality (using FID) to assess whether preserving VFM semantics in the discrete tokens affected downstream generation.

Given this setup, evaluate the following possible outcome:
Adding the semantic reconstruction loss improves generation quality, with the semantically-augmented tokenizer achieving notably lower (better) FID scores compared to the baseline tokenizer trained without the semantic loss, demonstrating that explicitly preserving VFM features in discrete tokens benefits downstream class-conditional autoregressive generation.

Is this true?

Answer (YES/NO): YES